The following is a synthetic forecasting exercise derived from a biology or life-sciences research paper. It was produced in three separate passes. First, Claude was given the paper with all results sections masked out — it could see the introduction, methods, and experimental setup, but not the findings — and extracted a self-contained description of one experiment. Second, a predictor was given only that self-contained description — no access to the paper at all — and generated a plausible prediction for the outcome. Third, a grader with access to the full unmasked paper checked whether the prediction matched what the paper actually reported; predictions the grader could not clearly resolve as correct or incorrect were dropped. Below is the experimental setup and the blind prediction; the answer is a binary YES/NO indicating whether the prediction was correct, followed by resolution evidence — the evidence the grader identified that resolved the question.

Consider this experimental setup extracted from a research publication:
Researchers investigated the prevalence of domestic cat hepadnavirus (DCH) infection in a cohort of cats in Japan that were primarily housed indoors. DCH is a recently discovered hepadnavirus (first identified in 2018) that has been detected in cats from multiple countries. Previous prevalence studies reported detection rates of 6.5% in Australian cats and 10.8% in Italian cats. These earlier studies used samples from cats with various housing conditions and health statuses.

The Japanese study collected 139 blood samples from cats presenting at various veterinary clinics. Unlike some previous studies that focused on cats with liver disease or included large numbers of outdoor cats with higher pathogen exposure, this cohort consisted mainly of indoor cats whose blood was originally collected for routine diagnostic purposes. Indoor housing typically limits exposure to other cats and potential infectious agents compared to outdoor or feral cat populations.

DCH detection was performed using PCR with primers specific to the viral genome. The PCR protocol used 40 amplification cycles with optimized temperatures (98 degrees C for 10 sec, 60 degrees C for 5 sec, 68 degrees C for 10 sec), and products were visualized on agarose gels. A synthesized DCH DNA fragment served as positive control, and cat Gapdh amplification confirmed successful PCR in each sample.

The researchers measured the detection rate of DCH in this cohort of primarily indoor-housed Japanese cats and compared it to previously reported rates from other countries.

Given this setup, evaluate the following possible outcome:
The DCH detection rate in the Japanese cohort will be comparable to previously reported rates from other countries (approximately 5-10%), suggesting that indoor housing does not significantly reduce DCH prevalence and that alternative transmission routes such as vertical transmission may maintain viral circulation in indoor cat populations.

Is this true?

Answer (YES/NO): NO